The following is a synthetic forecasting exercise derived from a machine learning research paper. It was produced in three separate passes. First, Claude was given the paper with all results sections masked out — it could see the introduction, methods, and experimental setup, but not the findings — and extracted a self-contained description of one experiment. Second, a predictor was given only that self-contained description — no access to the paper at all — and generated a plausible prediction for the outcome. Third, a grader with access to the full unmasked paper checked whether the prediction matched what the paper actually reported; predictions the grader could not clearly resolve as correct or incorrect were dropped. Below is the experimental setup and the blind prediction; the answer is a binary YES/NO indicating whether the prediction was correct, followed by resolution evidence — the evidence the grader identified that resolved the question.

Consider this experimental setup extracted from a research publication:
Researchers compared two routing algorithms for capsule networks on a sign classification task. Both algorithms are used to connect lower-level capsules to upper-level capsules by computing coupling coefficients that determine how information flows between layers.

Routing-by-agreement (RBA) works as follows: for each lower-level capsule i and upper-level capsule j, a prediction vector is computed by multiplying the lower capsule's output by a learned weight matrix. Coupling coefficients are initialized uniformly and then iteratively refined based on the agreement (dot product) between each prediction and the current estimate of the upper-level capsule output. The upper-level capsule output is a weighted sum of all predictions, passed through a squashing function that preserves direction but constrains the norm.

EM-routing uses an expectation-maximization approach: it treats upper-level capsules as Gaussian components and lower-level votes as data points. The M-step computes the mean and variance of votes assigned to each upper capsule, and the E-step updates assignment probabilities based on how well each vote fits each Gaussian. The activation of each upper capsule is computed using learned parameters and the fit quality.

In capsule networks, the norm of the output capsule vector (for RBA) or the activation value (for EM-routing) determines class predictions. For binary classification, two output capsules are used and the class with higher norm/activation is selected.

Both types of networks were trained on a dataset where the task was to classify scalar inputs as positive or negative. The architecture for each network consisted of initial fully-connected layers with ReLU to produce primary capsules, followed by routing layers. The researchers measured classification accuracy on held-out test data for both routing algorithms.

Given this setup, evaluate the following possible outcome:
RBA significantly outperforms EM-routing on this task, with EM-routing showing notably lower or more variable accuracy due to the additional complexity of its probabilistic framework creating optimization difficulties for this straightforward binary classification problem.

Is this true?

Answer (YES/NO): NO